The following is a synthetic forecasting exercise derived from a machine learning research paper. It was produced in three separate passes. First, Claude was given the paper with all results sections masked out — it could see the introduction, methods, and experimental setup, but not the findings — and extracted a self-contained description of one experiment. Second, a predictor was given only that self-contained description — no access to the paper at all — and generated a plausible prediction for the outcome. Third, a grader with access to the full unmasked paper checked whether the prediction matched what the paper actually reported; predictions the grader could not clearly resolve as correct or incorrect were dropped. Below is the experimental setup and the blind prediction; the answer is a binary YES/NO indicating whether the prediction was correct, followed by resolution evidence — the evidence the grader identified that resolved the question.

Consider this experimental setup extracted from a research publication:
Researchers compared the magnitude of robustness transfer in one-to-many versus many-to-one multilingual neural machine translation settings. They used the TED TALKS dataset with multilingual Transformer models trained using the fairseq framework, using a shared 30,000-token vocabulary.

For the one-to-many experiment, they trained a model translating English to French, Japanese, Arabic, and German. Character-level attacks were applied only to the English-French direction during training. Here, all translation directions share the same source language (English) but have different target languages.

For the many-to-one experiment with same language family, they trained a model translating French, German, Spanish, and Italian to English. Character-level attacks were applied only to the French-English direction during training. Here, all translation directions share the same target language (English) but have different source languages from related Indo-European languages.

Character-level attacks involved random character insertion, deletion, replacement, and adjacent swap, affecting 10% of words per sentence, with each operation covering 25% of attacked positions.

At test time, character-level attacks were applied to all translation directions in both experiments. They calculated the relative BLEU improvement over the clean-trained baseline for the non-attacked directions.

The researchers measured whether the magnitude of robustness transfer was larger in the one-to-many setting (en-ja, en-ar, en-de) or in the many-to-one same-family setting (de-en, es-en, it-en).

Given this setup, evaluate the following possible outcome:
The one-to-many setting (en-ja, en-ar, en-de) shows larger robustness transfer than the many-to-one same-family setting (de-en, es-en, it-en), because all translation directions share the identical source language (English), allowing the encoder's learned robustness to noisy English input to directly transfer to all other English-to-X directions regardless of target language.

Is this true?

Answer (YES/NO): YES